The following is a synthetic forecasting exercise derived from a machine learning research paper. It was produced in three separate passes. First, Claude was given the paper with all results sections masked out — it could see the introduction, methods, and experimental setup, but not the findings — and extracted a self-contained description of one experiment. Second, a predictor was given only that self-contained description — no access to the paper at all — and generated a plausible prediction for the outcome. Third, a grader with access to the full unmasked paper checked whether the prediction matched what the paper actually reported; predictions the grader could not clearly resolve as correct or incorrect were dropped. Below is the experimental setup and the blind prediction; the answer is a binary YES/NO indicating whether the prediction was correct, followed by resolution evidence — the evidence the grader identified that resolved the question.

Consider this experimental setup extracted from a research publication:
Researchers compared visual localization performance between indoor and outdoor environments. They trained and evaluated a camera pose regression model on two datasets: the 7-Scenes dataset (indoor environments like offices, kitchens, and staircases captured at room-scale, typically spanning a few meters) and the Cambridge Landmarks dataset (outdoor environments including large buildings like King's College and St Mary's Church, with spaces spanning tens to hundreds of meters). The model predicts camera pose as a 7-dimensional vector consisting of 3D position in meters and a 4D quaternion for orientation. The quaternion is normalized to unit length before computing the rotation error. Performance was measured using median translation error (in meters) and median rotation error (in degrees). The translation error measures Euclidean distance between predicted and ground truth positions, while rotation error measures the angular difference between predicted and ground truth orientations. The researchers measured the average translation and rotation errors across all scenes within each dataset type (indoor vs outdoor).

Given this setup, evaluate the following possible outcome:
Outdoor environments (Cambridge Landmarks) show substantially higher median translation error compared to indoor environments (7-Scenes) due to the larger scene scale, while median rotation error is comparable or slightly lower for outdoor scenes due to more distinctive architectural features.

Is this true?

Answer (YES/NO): YES